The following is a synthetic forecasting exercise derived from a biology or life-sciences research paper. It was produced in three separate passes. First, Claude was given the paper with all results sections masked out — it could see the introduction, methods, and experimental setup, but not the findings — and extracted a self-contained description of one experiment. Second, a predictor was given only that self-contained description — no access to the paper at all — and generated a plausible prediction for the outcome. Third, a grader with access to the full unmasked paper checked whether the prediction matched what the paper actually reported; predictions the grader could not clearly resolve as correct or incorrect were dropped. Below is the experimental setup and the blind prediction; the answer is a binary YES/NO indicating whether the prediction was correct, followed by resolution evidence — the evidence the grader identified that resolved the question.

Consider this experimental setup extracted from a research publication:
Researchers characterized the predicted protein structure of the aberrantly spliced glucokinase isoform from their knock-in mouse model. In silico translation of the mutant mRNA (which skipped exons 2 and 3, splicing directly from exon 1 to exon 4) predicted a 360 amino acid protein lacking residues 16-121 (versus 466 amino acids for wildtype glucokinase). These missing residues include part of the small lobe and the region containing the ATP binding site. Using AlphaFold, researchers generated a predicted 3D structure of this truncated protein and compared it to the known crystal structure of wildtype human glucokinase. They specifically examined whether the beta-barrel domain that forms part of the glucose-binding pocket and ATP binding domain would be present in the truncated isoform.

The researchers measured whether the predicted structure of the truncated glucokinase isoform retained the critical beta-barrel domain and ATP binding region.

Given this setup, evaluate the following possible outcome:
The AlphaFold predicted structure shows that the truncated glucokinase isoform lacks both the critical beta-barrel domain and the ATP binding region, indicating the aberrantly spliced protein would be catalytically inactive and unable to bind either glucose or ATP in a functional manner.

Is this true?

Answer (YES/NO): YES